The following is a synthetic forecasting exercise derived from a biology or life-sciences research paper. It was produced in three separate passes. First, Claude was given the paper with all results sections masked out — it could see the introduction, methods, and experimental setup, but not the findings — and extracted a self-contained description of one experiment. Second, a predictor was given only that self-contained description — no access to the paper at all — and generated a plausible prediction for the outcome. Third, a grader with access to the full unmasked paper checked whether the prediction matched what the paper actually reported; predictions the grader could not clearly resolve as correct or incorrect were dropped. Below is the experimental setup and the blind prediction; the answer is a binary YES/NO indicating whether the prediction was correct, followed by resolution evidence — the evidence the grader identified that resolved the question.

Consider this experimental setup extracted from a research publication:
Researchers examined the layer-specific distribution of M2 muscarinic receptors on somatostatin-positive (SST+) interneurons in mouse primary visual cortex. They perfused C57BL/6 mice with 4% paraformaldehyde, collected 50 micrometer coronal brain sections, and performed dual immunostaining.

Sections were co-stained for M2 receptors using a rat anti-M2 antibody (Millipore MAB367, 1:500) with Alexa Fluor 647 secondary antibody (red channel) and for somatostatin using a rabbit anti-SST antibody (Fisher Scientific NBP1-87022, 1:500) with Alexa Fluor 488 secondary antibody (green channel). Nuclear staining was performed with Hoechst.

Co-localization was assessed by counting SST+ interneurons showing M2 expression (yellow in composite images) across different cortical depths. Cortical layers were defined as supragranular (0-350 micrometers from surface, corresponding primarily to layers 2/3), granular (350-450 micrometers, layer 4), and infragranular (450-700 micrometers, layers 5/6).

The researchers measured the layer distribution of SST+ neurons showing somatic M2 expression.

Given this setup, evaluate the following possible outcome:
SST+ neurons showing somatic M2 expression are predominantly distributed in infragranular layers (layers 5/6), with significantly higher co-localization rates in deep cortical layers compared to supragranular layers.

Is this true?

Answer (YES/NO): YES